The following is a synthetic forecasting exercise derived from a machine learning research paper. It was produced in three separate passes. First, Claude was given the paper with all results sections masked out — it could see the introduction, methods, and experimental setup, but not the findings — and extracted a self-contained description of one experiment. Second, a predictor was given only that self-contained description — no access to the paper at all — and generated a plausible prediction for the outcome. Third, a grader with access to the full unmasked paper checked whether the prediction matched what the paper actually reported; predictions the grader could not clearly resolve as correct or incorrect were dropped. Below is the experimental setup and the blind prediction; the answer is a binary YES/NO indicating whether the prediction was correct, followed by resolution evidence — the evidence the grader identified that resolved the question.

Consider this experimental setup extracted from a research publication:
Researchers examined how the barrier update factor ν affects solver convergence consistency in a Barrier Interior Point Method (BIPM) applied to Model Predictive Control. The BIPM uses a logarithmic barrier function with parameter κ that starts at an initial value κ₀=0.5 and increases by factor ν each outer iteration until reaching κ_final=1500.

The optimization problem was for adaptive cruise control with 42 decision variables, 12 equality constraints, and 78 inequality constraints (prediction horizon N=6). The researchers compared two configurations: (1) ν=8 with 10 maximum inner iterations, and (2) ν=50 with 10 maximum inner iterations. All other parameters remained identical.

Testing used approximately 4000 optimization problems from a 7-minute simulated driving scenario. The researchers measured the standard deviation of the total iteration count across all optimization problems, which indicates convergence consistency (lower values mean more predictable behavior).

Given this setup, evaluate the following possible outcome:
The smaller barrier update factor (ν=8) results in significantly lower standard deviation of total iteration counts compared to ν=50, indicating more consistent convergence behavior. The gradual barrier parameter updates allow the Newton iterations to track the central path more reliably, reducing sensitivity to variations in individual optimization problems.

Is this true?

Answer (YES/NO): YES